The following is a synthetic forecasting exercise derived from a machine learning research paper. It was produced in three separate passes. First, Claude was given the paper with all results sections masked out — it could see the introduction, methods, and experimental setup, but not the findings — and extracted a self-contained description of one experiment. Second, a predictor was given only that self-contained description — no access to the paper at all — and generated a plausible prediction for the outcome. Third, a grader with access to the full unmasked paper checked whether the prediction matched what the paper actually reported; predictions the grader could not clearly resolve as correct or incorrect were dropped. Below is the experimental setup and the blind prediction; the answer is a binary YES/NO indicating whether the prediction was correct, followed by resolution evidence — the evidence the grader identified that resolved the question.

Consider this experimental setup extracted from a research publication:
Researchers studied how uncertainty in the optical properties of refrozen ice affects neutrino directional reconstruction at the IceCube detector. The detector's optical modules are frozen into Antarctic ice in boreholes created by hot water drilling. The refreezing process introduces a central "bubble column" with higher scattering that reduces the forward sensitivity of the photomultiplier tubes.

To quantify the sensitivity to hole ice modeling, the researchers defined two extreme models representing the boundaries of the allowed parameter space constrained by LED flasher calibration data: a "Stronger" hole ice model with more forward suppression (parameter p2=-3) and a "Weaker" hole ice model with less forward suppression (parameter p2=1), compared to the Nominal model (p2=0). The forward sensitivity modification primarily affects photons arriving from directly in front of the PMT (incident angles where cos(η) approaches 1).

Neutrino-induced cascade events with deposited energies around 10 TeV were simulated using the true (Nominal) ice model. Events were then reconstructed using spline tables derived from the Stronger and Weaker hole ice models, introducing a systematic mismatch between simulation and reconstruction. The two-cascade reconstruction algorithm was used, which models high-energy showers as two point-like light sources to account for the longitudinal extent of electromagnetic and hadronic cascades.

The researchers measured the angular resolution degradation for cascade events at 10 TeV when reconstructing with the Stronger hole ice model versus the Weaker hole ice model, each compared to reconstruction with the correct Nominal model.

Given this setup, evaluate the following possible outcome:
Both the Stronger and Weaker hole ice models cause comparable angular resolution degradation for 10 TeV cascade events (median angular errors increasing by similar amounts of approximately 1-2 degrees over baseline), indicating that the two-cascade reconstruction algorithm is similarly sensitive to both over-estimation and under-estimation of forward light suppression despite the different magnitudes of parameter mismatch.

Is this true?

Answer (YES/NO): NO